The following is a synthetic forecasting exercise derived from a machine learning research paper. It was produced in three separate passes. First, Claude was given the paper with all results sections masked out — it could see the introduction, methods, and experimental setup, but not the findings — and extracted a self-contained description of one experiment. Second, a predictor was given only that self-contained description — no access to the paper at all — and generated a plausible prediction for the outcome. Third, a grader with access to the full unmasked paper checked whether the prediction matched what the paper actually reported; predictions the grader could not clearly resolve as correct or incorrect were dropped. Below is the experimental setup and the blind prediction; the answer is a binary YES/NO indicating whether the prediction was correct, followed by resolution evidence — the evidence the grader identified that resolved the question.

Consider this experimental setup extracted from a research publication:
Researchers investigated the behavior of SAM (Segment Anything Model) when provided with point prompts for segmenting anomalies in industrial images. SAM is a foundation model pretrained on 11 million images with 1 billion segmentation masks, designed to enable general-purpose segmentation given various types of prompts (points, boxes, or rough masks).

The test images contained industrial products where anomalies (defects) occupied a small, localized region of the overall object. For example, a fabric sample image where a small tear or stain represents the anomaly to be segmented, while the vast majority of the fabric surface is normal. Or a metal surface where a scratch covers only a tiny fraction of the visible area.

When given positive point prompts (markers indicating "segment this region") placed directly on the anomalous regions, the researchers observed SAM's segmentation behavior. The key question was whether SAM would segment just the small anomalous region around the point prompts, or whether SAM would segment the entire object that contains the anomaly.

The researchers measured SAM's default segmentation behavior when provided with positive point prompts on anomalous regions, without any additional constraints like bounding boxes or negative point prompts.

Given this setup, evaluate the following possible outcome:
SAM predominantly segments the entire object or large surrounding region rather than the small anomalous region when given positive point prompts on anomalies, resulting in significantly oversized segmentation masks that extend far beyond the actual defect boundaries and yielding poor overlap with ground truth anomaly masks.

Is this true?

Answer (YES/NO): YES